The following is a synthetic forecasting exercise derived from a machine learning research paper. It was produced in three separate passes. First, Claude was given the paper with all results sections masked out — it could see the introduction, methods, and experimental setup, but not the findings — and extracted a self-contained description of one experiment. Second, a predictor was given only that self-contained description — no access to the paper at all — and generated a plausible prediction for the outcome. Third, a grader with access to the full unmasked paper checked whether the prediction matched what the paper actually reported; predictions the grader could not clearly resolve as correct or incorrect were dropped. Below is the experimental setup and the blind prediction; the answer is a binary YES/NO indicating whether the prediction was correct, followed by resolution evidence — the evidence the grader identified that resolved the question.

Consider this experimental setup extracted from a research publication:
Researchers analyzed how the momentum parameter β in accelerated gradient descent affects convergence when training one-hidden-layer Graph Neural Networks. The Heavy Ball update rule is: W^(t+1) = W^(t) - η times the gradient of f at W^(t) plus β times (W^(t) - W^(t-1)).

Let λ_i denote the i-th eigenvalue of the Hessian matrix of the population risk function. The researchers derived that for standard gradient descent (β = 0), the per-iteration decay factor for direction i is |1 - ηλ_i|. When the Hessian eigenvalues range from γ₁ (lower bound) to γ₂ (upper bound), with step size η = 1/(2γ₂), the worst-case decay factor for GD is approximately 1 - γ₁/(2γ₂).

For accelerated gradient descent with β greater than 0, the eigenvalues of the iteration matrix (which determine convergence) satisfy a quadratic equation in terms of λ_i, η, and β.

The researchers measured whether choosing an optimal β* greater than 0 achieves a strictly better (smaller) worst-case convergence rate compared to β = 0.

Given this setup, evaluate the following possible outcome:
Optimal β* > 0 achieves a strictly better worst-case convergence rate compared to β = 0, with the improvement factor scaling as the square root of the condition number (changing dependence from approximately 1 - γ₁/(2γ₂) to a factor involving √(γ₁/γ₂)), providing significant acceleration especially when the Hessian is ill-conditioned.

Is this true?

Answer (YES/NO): YES